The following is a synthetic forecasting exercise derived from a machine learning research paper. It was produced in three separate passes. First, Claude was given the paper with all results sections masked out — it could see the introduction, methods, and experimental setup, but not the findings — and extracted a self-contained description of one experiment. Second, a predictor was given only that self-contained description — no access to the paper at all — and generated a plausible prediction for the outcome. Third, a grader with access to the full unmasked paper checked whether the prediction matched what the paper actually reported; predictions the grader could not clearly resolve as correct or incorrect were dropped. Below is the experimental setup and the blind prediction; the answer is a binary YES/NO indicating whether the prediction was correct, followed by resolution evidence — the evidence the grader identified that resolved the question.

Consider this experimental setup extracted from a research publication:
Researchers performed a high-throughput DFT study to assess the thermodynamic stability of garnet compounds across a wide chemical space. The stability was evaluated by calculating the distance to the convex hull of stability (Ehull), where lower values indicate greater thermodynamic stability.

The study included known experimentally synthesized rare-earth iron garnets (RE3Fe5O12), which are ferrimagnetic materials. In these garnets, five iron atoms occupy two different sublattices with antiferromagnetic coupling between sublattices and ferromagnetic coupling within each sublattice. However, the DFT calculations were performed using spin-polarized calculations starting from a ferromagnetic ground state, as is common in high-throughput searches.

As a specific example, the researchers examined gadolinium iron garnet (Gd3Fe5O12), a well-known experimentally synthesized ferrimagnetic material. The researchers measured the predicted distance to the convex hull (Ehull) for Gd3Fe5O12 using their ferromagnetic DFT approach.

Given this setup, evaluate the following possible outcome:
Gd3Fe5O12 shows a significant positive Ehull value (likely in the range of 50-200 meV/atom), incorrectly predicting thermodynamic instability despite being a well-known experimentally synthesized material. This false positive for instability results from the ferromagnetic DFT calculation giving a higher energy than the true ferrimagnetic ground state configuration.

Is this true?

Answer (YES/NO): NO